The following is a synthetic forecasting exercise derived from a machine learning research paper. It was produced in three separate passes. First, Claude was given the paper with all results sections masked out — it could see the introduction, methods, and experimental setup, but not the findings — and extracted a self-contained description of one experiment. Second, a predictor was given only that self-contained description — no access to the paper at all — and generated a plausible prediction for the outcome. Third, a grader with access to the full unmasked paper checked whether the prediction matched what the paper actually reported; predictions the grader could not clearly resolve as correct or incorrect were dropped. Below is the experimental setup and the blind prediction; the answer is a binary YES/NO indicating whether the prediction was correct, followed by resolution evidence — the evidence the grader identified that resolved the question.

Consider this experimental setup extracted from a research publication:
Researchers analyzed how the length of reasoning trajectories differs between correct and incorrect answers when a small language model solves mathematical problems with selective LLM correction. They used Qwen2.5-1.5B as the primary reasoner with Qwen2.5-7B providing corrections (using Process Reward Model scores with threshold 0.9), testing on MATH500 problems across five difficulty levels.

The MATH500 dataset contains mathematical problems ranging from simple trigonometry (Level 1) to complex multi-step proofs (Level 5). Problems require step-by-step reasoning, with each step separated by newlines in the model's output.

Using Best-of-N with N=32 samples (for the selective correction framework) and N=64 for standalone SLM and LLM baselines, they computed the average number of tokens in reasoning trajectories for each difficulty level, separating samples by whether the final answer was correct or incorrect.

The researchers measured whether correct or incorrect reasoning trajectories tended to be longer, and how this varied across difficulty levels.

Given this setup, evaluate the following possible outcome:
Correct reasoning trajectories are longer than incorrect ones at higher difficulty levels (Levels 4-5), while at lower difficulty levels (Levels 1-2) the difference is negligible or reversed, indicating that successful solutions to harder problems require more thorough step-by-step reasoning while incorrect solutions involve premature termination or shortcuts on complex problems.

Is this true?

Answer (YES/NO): NO